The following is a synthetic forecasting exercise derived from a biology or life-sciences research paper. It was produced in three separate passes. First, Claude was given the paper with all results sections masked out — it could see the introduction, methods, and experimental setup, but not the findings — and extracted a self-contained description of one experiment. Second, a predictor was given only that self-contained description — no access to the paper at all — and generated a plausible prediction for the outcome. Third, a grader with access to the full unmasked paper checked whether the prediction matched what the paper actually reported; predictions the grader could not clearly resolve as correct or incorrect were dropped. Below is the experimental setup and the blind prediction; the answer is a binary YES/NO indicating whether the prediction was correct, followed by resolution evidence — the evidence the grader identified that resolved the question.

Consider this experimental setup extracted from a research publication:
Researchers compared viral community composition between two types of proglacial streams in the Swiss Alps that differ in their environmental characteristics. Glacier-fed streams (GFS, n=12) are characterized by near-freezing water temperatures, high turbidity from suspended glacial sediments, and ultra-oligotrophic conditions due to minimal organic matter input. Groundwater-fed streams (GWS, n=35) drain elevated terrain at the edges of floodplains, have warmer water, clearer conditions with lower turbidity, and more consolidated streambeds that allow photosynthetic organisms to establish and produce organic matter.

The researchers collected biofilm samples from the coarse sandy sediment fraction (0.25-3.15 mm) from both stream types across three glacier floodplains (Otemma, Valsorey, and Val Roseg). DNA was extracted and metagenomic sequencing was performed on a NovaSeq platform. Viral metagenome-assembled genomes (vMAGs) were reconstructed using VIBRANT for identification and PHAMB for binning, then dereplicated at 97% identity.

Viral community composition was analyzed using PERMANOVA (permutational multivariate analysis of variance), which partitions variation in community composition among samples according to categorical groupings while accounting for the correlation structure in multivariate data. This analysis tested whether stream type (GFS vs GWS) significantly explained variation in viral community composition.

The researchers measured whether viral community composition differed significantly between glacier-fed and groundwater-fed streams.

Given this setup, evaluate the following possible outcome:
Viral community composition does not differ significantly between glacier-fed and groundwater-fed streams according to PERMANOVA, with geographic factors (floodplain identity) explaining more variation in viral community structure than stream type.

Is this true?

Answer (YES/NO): NO